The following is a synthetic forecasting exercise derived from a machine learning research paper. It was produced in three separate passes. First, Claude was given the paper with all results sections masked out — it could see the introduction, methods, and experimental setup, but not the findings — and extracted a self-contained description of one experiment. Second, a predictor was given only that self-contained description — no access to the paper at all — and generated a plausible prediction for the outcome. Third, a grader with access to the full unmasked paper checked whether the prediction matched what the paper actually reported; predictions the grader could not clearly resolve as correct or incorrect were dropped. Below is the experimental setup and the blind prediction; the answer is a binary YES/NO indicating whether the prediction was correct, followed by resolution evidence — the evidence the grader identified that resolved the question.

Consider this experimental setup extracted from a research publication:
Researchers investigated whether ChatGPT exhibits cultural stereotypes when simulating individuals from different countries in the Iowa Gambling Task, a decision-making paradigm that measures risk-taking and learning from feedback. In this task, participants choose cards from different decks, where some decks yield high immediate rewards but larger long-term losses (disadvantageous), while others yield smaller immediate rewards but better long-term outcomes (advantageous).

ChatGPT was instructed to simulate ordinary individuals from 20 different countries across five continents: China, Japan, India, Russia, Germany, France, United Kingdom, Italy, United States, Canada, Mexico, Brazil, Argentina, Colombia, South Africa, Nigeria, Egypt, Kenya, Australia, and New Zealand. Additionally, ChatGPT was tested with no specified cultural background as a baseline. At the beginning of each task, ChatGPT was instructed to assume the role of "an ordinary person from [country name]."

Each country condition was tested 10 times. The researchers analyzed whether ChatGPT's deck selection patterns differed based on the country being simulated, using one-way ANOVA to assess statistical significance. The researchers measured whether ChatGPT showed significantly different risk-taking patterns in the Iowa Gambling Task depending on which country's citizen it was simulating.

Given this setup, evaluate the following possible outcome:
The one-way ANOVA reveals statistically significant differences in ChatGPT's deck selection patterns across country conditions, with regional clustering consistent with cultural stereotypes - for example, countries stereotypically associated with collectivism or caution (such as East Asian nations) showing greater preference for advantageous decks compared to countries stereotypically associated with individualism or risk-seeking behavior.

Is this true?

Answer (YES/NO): NO